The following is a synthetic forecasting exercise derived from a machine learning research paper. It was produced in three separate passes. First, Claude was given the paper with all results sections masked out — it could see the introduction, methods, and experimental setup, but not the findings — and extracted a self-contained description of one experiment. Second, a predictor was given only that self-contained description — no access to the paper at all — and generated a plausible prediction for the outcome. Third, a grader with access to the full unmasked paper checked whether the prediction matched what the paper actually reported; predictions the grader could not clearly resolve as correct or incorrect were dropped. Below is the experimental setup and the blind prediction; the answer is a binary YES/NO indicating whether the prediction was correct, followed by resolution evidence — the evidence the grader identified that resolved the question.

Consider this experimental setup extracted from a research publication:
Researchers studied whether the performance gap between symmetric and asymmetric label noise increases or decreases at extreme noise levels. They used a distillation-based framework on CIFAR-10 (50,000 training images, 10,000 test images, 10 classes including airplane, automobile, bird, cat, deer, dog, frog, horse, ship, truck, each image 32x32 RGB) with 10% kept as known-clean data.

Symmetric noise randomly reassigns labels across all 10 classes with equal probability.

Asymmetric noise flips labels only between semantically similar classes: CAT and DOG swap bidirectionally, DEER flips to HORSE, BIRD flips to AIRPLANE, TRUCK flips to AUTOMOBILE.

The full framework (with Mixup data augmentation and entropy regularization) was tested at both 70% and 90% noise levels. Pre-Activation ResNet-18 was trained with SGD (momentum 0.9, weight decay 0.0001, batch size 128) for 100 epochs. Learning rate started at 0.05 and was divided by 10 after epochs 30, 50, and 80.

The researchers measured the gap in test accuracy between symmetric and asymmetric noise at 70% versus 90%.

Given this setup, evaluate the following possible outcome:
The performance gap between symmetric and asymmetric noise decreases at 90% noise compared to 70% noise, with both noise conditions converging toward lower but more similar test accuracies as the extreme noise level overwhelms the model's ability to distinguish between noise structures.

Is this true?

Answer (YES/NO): NO